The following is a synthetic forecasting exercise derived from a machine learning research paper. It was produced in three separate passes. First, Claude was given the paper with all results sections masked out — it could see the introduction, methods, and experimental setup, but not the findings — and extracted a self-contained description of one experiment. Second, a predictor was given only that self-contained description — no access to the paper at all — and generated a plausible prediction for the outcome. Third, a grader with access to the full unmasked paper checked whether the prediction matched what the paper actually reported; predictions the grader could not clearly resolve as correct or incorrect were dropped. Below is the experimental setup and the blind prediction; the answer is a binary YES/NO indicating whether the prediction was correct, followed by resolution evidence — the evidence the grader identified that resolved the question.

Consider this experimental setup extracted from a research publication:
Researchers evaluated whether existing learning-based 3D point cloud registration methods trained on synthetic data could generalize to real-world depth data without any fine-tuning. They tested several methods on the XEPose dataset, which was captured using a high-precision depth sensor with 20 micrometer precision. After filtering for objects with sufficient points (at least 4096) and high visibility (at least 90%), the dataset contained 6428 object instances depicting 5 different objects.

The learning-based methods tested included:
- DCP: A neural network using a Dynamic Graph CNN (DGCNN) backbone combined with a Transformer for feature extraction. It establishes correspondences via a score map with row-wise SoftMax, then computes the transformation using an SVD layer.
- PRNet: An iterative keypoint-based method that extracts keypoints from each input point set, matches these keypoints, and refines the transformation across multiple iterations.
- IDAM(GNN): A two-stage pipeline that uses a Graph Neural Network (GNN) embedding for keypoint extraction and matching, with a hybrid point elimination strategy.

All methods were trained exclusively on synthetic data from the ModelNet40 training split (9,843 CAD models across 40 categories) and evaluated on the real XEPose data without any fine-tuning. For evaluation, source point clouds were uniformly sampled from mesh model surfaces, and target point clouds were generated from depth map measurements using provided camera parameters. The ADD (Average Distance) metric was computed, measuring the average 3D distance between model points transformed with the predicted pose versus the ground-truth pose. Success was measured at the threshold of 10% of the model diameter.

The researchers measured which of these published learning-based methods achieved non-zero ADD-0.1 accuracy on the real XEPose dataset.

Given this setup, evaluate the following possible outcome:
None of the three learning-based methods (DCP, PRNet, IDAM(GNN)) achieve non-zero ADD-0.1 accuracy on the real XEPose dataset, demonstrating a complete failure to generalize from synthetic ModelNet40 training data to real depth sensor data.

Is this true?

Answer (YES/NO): NO